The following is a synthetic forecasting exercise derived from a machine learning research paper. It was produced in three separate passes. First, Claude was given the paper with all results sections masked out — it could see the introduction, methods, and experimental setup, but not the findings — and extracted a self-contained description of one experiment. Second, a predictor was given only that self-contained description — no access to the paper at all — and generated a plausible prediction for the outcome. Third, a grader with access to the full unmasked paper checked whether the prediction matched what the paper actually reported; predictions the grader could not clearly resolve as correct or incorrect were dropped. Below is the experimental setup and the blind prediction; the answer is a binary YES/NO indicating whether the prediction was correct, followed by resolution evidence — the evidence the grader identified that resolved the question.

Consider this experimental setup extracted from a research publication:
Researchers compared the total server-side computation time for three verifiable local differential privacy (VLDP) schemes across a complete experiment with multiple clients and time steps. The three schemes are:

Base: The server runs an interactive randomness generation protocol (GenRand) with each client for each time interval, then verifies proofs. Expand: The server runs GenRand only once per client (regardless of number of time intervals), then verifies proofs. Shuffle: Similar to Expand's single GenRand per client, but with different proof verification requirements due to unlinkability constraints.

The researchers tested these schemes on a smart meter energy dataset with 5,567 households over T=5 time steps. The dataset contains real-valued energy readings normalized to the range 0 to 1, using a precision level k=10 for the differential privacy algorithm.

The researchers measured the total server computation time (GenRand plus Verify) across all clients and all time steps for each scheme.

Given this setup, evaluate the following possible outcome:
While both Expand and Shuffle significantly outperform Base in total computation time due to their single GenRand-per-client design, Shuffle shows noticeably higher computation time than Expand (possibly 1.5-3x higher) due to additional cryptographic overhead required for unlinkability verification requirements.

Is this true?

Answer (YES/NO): NO